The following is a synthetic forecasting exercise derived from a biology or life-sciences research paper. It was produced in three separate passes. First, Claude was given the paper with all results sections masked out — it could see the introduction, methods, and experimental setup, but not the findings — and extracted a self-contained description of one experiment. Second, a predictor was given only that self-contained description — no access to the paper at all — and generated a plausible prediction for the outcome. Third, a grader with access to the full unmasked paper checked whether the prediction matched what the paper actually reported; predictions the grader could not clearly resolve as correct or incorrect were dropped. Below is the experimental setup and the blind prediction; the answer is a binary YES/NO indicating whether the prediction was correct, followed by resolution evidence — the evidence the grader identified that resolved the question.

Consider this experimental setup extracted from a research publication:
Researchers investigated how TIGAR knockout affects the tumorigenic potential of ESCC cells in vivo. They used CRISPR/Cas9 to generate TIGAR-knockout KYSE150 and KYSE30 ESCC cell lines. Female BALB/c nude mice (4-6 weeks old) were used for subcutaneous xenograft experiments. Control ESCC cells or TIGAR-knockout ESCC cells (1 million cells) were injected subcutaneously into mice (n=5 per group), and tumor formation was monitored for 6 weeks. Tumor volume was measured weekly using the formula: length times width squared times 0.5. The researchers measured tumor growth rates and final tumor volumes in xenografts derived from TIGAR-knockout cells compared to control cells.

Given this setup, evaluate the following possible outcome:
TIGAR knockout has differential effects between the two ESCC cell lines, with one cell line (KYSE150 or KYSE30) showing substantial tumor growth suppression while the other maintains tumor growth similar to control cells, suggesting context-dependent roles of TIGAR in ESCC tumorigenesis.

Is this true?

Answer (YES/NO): NO